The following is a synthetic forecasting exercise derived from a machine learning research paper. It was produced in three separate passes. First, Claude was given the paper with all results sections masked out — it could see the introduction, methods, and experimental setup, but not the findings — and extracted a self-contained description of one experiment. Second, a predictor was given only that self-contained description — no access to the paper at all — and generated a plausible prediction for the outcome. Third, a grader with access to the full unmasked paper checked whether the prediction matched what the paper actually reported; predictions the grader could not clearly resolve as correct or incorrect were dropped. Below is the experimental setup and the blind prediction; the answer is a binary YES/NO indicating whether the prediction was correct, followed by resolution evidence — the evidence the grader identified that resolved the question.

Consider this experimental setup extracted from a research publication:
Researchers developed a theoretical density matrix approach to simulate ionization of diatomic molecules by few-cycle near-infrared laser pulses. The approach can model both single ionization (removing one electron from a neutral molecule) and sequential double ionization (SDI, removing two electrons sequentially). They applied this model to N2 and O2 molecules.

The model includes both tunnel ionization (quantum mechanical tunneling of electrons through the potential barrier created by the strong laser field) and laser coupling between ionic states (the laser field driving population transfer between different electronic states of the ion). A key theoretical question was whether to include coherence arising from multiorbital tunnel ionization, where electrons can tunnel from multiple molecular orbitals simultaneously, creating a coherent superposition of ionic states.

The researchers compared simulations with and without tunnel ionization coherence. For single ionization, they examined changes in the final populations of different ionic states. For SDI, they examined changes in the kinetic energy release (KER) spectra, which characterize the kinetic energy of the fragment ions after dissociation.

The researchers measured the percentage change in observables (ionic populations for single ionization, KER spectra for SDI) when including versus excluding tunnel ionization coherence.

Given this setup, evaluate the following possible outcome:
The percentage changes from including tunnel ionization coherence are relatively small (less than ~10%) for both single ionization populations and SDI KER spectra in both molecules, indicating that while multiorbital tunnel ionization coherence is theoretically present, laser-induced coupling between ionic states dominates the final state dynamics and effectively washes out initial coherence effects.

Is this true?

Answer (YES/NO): NO